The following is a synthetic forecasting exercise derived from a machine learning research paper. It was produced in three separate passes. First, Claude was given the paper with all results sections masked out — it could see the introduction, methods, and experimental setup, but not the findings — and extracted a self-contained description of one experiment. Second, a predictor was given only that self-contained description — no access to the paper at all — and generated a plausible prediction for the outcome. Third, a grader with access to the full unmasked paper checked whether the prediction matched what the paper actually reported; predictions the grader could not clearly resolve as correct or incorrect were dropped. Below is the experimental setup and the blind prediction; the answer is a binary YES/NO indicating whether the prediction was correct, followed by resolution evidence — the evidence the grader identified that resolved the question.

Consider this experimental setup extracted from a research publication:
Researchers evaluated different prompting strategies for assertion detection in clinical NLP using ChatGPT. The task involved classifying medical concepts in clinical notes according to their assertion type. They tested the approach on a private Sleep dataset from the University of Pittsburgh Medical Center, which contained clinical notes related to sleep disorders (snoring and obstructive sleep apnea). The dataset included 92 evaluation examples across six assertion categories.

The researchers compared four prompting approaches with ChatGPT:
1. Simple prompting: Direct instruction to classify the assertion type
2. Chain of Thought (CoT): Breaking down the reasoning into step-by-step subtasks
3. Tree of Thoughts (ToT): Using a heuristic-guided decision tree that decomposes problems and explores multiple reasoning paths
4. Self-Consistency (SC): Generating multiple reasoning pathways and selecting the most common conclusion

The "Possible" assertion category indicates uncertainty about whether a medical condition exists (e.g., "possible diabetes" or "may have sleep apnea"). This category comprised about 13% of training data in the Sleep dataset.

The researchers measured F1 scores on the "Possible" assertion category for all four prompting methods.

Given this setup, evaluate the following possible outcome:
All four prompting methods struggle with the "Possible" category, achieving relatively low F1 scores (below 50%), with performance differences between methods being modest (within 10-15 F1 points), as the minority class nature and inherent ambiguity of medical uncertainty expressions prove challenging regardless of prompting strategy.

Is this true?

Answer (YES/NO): NO